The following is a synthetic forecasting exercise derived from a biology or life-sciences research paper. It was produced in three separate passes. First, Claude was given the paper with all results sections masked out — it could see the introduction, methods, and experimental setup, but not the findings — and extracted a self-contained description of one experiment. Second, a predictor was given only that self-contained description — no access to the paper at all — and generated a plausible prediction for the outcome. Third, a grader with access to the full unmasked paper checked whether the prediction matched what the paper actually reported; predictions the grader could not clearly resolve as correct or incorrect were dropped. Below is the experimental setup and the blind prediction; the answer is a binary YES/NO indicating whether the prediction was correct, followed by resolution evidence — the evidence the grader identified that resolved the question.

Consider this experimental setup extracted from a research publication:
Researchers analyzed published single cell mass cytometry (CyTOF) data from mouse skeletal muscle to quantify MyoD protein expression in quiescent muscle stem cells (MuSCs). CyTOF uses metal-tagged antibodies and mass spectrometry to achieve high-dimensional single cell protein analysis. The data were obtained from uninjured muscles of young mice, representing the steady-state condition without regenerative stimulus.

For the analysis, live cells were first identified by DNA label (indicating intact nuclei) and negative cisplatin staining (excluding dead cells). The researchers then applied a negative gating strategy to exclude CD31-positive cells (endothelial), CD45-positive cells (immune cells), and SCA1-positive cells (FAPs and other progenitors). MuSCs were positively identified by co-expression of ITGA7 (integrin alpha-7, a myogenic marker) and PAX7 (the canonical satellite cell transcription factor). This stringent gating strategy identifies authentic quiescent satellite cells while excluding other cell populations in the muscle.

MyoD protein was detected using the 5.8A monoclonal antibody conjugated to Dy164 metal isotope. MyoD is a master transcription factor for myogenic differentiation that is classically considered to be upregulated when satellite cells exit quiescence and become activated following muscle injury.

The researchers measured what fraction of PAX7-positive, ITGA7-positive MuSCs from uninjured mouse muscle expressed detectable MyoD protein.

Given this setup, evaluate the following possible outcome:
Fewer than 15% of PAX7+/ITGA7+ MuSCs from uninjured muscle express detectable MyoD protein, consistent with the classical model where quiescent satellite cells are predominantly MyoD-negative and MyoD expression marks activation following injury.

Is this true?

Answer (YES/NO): YES